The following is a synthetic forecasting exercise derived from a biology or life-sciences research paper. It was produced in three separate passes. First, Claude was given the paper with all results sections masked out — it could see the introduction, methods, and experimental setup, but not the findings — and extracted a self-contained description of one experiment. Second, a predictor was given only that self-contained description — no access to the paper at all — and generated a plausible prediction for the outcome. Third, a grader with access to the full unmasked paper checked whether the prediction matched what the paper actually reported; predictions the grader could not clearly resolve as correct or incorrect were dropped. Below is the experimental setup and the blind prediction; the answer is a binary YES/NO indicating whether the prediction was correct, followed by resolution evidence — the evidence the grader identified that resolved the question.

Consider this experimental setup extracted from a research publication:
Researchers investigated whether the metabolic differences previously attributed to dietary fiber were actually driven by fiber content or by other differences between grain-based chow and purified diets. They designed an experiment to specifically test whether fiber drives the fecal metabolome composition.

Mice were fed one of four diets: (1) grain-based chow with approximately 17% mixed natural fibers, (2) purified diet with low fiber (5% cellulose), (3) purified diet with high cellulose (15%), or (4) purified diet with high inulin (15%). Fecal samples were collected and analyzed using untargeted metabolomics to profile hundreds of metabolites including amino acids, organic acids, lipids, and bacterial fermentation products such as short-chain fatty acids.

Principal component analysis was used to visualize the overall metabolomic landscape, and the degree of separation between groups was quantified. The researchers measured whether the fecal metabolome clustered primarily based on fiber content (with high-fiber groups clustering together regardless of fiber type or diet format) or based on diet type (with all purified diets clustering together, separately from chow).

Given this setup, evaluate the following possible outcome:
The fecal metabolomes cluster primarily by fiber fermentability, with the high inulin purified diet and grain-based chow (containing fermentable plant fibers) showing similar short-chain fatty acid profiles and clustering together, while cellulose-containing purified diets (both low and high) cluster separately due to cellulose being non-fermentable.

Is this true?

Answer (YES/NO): NO